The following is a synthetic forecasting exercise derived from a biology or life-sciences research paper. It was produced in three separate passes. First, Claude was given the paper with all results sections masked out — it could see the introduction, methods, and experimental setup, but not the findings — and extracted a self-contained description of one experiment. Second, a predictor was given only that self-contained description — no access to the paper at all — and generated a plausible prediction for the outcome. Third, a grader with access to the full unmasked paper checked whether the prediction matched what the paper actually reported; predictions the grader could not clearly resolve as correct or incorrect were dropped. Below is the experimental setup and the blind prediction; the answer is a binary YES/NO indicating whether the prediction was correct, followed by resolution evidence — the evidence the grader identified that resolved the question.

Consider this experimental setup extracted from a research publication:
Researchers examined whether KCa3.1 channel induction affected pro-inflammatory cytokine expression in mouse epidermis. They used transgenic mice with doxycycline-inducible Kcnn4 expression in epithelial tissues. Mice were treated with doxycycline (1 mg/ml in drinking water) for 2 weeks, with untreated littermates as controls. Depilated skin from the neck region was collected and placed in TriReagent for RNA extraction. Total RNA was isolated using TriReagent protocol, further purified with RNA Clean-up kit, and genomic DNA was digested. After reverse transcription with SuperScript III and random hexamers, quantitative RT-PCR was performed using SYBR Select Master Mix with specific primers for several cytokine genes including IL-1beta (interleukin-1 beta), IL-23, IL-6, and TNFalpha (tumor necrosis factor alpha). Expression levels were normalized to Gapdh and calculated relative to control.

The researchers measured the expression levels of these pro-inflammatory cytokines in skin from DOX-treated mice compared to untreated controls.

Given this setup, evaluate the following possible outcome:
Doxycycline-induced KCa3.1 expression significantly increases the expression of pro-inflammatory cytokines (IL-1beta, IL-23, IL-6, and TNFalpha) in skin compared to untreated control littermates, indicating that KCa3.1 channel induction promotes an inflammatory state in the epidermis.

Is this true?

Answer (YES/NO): YES